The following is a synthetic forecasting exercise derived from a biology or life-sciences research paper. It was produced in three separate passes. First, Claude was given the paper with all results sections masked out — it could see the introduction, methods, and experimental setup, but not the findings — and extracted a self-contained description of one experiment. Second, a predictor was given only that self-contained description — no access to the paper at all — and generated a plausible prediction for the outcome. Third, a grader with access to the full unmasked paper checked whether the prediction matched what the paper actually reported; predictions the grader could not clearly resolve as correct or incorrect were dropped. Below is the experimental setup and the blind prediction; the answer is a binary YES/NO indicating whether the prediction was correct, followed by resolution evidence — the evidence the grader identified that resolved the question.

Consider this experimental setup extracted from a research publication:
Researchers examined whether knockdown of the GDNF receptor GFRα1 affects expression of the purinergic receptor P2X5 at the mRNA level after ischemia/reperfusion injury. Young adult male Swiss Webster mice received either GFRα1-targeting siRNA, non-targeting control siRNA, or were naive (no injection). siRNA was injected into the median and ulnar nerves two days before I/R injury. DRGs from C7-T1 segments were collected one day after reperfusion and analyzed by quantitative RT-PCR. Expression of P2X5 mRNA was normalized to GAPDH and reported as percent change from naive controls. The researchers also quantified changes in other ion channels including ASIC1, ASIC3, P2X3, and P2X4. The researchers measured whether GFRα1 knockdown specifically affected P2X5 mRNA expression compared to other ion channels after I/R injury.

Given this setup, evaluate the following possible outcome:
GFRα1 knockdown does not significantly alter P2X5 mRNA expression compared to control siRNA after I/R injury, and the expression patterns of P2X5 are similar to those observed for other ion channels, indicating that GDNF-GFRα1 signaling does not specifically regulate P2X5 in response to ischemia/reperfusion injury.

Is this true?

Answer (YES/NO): NO